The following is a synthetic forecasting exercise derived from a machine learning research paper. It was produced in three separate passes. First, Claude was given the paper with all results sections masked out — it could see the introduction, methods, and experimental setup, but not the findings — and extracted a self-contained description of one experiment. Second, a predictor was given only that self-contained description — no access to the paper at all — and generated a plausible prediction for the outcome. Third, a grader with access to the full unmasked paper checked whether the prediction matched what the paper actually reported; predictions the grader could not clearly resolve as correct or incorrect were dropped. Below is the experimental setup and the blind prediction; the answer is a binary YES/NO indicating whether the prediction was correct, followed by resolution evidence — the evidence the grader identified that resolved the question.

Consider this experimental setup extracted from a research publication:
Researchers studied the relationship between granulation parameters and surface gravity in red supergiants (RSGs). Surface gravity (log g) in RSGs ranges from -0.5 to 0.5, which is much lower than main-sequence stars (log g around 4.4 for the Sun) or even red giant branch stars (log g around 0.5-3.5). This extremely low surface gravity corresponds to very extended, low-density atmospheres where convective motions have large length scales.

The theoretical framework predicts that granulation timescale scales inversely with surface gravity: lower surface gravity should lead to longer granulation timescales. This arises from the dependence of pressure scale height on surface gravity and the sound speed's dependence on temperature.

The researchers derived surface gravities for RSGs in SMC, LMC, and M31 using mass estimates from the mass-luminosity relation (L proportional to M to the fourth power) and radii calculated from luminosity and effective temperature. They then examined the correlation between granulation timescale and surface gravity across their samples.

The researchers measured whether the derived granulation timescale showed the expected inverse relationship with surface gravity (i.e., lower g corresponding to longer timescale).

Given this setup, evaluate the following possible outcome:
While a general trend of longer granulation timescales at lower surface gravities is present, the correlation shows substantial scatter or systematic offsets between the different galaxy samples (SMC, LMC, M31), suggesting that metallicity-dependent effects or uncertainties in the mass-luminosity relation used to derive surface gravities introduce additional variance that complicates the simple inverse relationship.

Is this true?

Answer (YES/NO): NO